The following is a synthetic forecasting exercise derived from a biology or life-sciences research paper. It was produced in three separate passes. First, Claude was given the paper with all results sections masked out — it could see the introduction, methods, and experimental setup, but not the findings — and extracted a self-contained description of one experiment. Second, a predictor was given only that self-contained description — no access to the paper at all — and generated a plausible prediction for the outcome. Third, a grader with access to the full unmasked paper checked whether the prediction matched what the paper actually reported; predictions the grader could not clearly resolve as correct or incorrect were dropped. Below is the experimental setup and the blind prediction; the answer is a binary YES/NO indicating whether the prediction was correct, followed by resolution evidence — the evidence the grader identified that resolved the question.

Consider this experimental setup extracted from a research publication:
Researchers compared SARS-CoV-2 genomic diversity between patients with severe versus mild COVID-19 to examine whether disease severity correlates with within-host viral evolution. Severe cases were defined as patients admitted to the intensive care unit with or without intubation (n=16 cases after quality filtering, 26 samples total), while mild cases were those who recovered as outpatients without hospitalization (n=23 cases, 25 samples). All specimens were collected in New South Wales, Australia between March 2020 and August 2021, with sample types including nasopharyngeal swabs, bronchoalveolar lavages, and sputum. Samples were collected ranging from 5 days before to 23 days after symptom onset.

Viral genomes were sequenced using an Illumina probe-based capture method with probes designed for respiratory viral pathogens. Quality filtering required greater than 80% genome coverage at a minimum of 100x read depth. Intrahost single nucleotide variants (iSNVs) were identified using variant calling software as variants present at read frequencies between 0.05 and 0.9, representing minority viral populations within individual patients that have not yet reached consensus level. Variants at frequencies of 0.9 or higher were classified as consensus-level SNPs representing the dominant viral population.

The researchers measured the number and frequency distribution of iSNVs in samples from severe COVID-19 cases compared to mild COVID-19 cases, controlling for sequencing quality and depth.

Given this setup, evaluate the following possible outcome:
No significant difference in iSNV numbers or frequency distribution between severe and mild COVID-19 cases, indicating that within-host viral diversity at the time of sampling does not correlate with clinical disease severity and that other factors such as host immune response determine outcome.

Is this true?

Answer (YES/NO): NO